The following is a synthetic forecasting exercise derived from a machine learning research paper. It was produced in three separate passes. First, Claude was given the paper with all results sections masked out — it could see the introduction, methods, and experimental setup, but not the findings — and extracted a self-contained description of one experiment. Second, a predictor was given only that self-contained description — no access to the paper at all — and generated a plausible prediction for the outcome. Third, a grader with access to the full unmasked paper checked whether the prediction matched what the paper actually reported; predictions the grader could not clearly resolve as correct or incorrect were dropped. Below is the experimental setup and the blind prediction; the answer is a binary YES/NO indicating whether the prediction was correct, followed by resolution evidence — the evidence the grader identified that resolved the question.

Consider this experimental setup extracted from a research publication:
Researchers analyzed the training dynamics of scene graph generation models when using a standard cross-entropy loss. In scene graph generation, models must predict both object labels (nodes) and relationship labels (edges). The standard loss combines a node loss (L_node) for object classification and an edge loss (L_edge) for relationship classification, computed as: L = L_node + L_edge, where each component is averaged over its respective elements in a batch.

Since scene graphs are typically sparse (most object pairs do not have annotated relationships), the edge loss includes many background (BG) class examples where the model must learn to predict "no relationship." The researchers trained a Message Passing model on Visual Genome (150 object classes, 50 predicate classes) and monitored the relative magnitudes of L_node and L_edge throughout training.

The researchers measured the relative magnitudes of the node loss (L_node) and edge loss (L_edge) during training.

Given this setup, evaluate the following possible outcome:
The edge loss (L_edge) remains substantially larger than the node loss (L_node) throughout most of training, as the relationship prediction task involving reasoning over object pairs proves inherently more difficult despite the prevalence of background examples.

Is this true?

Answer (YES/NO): NO